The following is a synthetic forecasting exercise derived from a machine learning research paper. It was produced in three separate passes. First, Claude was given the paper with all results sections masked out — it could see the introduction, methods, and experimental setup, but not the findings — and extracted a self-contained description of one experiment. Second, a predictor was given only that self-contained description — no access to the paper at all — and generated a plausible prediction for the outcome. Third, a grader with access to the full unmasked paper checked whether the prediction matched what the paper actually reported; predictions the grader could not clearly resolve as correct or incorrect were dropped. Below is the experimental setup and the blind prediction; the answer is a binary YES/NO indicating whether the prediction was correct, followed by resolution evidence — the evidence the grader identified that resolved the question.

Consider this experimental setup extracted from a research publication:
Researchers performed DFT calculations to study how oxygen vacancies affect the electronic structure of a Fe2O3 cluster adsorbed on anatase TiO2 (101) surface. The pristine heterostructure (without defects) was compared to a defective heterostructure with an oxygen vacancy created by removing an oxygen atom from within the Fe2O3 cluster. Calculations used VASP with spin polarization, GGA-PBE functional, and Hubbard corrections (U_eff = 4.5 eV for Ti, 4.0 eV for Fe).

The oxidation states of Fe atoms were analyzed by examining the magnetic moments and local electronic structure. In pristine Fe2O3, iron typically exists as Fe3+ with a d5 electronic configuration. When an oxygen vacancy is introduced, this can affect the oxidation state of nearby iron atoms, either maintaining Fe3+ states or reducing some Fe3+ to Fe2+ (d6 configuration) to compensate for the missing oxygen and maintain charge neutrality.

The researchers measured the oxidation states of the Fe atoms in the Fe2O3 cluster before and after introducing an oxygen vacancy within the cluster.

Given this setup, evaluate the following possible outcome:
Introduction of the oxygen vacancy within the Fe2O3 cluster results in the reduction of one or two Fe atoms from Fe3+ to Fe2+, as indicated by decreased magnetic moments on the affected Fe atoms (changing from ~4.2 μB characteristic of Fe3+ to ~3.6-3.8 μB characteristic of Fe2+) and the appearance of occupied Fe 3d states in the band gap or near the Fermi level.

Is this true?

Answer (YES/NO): YES